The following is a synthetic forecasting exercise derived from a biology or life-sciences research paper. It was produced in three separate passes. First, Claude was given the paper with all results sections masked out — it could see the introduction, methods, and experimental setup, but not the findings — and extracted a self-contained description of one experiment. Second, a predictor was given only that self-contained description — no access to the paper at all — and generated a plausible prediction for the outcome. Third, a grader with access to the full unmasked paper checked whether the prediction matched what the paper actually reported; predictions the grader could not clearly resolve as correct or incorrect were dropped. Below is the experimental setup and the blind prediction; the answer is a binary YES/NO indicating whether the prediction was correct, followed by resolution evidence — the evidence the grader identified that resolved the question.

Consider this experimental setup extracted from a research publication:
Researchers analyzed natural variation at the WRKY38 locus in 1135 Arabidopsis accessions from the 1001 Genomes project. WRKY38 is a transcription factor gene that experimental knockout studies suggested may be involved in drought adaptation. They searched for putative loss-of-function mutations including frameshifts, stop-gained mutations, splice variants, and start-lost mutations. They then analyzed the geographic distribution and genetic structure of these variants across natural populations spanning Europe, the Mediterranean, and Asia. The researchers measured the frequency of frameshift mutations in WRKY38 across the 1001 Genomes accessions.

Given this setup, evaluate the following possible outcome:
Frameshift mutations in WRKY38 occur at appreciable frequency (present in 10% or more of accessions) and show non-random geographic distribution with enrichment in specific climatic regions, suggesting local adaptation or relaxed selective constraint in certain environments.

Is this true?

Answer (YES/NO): YES